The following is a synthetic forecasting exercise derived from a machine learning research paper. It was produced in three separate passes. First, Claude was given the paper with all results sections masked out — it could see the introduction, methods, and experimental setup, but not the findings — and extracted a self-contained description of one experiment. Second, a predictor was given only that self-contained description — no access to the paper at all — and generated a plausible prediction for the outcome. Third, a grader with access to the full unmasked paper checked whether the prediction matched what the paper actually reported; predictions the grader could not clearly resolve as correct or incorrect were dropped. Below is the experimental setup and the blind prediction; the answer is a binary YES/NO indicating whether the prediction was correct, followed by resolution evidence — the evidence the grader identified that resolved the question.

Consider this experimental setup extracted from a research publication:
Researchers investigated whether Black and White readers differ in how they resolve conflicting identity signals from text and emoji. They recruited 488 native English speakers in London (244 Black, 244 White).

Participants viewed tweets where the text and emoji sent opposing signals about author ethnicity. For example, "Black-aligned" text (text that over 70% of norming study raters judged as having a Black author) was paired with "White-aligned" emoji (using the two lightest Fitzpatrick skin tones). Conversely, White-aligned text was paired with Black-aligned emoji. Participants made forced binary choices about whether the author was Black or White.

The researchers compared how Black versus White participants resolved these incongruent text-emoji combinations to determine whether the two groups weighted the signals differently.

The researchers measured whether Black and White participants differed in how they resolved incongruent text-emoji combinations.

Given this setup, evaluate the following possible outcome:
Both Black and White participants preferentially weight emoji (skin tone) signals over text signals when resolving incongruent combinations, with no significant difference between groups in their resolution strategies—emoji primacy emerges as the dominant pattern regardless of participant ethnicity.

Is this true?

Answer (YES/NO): NO